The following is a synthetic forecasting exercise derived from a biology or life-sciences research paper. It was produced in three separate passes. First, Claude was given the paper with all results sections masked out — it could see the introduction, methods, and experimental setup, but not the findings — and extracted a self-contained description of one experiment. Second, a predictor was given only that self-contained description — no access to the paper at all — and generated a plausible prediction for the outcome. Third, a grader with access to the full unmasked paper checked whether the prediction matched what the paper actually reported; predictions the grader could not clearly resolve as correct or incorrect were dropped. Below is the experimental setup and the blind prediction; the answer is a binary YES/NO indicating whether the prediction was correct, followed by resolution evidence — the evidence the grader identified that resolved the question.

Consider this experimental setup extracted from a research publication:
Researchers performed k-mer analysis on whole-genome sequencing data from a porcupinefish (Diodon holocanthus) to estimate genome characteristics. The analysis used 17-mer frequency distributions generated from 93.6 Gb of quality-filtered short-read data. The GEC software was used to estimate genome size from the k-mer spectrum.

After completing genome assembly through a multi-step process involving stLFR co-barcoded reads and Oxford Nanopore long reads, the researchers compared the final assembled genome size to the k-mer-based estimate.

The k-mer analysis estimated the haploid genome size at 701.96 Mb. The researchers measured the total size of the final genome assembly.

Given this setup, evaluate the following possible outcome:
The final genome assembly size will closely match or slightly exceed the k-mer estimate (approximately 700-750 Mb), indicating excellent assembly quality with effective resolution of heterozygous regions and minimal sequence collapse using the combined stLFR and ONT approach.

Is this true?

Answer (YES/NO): NO